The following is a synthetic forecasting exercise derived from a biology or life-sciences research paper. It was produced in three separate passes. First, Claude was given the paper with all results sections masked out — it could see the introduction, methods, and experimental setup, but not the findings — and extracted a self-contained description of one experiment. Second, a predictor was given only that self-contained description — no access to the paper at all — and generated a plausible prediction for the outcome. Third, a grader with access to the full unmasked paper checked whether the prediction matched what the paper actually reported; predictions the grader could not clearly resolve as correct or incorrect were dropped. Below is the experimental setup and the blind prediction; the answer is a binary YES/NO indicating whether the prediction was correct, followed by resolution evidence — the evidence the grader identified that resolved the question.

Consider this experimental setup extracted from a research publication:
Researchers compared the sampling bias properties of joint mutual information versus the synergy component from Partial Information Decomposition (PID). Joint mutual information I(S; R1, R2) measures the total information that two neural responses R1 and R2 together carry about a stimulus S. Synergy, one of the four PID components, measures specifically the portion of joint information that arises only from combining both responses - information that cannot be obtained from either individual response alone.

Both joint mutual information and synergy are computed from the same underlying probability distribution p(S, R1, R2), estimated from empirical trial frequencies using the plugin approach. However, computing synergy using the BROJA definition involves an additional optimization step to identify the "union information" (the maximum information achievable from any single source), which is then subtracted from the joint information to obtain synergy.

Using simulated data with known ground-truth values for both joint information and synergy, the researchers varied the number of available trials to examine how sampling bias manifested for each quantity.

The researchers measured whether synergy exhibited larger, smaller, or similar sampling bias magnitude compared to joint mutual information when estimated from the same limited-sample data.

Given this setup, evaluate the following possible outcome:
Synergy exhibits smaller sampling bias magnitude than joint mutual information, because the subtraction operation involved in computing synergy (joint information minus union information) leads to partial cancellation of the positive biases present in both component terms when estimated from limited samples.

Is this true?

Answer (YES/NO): YES